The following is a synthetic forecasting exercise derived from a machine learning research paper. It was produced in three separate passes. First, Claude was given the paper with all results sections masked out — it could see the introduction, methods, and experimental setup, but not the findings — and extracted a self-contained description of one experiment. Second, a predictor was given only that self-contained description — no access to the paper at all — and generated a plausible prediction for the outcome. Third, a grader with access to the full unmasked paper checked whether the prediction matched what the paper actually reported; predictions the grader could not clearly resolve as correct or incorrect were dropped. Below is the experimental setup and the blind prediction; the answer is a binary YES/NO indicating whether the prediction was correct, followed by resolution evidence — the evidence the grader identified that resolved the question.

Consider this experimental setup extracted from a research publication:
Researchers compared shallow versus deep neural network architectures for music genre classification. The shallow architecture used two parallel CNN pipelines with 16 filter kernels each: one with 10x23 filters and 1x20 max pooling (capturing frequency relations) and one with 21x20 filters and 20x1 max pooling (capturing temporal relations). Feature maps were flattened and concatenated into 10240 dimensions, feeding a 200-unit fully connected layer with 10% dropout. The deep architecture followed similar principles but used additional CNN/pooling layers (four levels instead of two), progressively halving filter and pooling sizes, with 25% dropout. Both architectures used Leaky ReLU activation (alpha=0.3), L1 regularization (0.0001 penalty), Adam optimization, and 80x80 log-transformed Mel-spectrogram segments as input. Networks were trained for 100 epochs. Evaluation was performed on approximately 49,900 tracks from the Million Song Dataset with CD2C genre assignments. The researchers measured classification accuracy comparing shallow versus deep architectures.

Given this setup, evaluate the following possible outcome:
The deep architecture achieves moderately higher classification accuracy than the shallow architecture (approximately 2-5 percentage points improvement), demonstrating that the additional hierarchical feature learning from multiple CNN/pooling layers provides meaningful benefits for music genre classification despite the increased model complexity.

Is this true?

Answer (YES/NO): NO